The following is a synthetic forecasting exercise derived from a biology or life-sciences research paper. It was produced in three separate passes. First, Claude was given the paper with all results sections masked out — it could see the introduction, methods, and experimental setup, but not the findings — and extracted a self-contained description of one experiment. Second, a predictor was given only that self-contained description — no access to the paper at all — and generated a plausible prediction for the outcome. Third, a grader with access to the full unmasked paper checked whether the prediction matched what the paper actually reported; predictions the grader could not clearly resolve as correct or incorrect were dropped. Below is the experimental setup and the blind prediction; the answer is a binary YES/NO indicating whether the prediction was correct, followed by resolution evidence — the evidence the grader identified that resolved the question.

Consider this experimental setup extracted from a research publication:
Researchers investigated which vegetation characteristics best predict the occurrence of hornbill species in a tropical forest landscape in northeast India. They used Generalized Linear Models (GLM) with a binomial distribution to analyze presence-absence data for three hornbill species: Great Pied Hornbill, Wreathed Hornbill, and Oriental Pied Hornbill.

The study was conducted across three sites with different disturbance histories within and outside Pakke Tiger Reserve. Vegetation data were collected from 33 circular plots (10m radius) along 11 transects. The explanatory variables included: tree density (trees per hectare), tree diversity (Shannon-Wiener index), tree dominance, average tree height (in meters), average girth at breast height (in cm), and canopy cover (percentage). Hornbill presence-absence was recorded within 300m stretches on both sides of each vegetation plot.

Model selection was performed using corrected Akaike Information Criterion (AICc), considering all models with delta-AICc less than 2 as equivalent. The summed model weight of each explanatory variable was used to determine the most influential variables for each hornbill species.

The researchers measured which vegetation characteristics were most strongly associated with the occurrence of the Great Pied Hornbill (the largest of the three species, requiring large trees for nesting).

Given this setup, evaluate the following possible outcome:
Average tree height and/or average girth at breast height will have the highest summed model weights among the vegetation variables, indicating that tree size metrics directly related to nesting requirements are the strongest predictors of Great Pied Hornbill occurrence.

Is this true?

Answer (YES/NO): NO